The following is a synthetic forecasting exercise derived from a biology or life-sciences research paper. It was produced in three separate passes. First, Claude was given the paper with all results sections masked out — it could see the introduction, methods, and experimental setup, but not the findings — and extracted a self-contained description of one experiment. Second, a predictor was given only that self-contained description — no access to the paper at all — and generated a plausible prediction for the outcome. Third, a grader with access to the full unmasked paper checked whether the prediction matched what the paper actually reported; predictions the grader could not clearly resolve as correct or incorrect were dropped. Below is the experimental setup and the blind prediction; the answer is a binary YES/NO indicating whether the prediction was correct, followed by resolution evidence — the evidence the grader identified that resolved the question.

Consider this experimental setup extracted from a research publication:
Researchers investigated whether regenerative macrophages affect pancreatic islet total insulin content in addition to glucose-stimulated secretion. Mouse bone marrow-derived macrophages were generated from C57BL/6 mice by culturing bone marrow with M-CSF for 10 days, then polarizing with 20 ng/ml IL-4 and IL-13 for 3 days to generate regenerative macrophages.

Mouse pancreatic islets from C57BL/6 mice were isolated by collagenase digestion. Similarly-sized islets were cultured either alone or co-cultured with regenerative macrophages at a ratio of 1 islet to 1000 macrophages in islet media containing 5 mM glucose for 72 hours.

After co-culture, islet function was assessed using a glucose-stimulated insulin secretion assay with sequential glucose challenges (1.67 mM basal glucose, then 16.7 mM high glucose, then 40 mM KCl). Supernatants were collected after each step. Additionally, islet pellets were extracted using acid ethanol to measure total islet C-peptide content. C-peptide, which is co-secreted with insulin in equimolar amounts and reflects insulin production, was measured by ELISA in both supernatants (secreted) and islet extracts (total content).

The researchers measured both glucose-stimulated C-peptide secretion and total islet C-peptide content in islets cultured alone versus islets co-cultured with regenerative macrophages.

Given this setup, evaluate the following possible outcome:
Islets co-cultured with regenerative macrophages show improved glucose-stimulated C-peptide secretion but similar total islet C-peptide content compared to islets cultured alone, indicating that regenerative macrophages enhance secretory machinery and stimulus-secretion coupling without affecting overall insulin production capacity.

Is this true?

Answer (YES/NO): YES